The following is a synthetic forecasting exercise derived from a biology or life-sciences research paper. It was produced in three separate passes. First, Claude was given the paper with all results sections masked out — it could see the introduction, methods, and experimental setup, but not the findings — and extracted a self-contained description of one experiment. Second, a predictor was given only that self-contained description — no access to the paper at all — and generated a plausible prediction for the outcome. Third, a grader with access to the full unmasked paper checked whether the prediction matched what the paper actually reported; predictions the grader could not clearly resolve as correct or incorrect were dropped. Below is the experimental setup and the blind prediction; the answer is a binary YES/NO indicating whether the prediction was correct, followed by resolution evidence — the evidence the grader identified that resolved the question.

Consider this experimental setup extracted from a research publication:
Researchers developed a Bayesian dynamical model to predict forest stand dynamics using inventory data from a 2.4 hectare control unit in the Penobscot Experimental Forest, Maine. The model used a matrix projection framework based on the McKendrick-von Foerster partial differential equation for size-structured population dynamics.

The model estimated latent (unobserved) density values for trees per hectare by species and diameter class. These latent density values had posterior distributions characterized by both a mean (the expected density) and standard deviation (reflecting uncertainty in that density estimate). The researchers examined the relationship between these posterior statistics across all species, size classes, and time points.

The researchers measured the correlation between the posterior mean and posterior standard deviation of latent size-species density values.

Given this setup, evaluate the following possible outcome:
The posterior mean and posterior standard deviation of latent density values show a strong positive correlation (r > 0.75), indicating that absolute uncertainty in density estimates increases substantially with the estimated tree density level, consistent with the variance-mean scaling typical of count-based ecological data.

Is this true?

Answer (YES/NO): YES